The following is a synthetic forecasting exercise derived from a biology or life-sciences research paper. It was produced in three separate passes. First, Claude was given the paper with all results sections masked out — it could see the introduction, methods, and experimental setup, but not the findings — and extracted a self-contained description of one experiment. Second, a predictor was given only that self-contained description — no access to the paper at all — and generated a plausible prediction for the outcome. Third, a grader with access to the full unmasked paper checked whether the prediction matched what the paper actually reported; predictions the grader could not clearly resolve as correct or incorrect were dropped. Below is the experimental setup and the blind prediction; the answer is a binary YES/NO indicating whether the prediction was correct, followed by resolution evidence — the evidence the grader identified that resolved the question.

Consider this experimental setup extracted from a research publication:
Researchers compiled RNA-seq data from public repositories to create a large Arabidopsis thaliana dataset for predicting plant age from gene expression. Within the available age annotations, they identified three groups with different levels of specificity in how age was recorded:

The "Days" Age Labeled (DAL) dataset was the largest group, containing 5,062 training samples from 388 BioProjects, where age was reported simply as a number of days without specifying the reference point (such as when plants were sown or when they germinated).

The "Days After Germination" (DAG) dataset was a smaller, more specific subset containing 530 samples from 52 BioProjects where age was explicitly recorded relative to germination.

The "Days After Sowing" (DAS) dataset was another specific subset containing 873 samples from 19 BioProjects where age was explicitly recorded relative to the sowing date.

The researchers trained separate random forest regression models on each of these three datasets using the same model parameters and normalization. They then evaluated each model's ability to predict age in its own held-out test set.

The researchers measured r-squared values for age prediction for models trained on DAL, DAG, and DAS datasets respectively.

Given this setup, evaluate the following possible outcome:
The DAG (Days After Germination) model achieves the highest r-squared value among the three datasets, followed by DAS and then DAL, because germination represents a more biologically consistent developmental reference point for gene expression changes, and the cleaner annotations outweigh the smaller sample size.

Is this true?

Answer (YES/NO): NO